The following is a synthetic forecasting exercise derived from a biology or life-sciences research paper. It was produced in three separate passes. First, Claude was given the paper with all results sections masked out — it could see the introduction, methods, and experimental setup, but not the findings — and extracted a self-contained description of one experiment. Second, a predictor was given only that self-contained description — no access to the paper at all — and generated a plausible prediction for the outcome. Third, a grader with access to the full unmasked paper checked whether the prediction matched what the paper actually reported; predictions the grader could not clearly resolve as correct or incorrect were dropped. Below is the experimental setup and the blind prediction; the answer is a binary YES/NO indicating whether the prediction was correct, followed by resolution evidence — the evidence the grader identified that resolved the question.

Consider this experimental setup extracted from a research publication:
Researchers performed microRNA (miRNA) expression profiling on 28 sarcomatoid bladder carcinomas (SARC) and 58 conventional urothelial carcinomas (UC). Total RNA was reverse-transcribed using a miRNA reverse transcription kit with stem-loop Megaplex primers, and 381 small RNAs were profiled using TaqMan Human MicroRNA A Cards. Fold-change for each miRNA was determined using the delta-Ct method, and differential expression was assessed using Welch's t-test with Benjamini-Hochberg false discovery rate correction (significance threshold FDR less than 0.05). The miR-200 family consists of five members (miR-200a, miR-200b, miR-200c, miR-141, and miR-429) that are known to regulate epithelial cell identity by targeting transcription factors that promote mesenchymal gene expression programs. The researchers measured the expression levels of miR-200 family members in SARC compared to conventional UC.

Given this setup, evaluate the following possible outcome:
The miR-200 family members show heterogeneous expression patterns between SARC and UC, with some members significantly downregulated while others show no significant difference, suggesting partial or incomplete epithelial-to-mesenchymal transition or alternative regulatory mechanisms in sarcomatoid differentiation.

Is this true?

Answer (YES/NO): NO